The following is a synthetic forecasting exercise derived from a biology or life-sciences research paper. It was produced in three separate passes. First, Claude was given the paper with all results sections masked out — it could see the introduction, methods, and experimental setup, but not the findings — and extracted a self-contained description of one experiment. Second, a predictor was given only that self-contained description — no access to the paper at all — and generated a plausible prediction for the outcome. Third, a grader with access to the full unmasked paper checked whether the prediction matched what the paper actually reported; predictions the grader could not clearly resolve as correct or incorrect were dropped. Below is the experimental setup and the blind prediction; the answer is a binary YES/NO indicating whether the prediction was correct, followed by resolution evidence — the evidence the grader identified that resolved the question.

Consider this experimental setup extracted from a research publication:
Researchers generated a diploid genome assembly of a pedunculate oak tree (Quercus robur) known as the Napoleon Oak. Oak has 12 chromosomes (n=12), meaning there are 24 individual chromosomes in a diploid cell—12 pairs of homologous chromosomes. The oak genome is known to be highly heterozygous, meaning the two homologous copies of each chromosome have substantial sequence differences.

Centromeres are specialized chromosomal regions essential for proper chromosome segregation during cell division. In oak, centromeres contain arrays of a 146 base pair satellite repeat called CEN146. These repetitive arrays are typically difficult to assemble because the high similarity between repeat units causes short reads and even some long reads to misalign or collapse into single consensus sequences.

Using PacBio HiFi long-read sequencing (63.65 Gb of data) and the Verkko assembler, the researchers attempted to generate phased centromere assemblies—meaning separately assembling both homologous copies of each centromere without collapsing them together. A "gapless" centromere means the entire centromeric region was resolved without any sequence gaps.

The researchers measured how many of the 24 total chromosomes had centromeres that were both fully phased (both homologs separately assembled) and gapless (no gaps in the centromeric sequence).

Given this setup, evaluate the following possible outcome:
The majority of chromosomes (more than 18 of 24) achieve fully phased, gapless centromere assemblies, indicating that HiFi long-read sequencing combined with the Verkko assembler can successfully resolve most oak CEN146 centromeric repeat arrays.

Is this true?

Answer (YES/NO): YES